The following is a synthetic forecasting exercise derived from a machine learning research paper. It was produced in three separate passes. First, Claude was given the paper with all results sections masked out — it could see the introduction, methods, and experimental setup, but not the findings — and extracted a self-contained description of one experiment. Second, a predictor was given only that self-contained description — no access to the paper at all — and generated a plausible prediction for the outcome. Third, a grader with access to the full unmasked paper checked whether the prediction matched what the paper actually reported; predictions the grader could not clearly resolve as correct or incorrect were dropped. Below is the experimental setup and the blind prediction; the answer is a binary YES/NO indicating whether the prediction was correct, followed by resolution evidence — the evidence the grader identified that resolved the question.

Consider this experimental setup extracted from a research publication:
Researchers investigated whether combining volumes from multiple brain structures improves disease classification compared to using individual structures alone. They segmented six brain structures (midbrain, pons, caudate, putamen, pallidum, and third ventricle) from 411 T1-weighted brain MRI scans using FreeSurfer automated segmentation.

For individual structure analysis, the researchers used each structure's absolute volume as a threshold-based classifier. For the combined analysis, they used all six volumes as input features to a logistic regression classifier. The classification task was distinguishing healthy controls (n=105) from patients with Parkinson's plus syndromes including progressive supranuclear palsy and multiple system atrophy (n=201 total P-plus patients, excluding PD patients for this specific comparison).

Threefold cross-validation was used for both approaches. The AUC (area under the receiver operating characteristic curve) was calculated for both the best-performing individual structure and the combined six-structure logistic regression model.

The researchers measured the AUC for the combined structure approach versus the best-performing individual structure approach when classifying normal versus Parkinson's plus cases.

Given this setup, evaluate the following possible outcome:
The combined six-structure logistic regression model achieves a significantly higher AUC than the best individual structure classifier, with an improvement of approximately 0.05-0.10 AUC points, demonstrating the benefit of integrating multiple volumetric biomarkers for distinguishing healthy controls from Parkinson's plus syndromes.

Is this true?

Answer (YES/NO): NO